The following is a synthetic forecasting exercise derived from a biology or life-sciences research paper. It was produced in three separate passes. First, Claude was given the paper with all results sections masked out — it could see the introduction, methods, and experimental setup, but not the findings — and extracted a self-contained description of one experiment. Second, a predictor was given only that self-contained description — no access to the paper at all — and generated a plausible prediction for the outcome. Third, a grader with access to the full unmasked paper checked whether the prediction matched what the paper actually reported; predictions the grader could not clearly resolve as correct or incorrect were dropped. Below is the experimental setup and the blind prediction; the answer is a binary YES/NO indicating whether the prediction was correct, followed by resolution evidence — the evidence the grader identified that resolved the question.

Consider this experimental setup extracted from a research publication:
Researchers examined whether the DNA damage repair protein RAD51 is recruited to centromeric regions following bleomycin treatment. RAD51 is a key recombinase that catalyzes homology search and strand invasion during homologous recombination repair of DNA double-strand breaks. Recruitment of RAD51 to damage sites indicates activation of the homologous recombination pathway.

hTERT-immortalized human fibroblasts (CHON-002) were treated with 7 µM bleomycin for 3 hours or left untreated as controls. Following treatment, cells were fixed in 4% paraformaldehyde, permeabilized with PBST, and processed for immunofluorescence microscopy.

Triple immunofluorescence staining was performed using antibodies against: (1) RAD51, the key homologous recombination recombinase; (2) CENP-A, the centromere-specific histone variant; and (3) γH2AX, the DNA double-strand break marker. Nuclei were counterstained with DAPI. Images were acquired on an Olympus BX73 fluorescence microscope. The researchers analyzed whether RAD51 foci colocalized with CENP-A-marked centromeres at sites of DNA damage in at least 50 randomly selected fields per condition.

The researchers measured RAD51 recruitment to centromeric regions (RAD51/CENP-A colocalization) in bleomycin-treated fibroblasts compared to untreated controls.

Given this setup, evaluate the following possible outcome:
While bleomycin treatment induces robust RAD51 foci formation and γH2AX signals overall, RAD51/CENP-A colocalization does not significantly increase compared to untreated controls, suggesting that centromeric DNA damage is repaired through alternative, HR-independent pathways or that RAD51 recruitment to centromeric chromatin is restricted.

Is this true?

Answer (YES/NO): NO